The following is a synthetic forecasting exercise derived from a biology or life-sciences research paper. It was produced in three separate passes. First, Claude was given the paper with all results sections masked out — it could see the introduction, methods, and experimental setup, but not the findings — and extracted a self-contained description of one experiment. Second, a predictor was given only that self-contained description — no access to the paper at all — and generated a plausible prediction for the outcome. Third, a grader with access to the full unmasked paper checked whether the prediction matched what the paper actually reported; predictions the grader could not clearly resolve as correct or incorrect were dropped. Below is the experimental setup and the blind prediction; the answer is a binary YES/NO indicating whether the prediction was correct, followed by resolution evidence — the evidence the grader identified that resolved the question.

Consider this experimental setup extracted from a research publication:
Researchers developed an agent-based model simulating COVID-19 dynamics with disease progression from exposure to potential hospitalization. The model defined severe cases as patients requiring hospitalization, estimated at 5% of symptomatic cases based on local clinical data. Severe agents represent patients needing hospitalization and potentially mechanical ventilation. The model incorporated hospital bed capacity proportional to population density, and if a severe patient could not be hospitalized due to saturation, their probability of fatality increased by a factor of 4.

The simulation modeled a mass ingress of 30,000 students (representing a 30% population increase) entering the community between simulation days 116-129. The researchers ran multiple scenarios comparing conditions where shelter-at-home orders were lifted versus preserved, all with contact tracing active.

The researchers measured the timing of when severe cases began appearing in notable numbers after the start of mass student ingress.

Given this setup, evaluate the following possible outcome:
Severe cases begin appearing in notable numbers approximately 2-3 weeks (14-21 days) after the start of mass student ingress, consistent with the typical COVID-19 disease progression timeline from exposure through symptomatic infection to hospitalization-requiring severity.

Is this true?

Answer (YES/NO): YES